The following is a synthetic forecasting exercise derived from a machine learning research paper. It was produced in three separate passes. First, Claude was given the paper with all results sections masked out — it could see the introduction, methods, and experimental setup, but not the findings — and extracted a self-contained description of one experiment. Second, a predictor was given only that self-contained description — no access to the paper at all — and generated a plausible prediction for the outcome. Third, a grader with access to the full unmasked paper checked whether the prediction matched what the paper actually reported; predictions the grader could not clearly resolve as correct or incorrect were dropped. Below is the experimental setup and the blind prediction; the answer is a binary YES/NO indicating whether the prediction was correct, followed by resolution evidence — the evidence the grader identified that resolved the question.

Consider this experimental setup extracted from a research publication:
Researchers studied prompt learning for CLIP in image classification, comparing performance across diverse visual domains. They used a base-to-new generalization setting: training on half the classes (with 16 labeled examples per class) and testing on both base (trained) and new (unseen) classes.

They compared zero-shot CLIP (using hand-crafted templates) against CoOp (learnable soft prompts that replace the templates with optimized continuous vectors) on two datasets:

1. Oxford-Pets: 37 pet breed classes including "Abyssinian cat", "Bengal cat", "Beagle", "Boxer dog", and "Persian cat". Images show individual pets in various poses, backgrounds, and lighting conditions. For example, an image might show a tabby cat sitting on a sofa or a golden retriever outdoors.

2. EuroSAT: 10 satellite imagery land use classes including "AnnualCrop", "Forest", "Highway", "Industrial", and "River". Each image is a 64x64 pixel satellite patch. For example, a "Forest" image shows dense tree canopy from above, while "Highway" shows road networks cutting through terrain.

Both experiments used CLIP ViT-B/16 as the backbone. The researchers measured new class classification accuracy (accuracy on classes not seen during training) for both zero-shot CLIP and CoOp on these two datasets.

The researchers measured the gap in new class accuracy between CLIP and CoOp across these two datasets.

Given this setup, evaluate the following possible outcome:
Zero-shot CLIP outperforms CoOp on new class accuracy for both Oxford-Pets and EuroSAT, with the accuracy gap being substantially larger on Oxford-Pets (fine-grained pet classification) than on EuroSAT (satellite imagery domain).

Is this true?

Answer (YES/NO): NO